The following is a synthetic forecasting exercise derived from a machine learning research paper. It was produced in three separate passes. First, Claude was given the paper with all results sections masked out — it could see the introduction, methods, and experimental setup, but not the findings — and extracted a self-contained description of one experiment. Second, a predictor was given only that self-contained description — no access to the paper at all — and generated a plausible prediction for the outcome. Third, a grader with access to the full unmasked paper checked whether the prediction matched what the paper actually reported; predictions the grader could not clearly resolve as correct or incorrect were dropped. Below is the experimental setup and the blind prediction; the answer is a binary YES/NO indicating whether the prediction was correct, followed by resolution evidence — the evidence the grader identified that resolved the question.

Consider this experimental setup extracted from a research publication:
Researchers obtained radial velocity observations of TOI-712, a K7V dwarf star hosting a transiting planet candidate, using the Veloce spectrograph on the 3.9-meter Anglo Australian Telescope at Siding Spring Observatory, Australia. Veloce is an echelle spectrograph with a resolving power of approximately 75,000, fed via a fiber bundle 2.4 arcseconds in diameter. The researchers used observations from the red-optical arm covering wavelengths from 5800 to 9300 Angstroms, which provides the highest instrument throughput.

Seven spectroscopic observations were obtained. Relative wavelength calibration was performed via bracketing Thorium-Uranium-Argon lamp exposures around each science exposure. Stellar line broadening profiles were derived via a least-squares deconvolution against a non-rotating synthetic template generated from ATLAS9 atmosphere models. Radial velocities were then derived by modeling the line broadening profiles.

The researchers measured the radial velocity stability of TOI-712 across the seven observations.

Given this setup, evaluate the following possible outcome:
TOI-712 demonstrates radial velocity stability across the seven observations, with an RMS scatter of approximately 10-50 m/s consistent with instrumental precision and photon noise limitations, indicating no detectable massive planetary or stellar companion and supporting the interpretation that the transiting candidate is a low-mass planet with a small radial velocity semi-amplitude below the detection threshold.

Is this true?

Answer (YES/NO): NO